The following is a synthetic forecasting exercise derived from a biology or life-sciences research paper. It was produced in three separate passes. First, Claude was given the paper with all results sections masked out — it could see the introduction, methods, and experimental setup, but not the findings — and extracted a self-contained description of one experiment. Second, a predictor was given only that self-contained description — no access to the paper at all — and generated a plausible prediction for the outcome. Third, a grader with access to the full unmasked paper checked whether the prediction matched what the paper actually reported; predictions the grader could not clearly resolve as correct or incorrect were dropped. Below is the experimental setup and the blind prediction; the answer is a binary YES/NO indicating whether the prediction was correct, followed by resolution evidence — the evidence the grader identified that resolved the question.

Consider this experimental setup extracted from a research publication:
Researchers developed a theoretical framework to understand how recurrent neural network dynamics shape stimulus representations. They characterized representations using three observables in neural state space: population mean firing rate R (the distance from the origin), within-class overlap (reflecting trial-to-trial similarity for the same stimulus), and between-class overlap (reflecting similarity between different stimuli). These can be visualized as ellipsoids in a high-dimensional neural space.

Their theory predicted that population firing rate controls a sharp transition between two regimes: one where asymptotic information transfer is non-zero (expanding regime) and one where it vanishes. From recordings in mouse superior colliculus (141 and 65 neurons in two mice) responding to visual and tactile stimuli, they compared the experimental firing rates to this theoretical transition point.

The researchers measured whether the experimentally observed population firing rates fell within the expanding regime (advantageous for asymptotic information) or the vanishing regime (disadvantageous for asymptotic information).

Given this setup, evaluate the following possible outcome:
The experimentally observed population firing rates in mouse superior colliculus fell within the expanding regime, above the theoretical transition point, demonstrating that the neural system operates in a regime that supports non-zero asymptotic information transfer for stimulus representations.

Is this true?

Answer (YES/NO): NO